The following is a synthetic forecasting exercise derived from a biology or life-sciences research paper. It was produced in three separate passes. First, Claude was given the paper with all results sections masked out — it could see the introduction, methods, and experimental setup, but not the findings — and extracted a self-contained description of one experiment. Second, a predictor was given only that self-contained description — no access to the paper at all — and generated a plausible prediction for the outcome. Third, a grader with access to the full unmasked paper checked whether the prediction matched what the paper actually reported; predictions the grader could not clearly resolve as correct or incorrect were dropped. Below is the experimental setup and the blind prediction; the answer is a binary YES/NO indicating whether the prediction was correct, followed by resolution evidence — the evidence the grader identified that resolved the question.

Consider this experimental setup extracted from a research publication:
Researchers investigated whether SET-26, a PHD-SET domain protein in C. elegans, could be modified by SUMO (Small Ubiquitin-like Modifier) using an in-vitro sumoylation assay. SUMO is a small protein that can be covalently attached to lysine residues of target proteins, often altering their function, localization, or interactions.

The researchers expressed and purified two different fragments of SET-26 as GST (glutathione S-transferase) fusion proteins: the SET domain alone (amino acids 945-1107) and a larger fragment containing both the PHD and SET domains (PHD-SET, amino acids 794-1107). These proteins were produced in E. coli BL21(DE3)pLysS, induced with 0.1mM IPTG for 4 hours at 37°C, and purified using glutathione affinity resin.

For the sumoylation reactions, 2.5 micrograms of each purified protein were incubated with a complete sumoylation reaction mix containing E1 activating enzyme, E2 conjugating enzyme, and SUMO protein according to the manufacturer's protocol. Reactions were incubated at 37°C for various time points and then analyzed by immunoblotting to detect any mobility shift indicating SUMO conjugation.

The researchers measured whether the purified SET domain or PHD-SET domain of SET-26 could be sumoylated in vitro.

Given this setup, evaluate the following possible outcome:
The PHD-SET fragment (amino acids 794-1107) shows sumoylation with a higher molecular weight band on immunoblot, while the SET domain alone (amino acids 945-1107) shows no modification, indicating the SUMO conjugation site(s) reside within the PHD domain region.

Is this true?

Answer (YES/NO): NO